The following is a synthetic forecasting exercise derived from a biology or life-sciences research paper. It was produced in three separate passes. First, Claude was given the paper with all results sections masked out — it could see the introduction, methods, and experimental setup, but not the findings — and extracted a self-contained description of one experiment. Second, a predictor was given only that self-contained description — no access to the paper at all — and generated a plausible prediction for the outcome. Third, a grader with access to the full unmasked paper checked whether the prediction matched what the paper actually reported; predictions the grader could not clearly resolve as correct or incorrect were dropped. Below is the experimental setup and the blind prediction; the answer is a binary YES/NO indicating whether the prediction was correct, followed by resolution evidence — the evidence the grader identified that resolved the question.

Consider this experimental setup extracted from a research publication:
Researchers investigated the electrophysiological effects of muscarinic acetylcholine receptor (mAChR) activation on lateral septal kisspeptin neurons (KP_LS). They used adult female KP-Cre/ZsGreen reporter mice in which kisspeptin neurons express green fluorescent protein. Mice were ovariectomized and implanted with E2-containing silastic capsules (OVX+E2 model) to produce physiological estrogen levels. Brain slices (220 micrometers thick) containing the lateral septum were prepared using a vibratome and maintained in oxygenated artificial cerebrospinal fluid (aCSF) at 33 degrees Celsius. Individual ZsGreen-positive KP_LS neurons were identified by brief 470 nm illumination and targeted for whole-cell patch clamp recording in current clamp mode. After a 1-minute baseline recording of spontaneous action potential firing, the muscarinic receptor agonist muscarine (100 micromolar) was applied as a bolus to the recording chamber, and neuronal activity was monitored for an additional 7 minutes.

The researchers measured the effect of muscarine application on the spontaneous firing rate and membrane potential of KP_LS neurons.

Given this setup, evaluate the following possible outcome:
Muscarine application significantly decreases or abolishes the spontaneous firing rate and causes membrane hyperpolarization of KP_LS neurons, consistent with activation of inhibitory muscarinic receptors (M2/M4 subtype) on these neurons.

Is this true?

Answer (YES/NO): YES